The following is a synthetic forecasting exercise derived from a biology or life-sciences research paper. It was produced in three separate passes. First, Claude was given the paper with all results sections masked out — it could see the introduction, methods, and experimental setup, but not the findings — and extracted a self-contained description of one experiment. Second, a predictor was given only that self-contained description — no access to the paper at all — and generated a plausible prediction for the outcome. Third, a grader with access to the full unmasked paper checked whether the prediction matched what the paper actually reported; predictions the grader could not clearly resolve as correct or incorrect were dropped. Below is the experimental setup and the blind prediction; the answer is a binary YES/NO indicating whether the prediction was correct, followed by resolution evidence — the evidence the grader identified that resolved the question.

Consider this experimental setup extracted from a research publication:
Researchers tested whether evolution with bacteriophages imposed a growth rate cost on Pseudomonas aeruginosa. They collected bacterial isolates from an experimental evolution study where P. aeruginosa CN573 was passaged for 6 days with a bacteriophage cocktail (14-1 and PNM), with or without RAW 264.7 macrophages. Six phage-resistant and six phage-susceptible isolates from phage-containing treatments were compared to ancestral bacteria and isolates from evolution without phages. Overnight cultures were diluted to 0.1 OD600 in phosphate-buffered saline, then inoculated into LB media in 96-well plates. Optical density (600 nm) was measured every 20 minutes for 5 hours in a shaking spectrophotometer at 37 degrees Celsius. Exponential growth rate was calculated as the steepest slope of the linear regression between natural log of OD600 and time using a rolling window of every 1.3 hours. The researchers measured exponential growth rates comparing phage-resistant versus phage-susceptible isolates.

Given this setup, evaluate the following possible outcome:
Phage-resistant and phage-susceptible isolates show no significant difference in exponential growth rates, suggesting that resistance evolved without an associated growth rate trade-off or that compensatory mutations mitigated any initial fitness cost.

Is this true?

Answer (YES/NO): YES